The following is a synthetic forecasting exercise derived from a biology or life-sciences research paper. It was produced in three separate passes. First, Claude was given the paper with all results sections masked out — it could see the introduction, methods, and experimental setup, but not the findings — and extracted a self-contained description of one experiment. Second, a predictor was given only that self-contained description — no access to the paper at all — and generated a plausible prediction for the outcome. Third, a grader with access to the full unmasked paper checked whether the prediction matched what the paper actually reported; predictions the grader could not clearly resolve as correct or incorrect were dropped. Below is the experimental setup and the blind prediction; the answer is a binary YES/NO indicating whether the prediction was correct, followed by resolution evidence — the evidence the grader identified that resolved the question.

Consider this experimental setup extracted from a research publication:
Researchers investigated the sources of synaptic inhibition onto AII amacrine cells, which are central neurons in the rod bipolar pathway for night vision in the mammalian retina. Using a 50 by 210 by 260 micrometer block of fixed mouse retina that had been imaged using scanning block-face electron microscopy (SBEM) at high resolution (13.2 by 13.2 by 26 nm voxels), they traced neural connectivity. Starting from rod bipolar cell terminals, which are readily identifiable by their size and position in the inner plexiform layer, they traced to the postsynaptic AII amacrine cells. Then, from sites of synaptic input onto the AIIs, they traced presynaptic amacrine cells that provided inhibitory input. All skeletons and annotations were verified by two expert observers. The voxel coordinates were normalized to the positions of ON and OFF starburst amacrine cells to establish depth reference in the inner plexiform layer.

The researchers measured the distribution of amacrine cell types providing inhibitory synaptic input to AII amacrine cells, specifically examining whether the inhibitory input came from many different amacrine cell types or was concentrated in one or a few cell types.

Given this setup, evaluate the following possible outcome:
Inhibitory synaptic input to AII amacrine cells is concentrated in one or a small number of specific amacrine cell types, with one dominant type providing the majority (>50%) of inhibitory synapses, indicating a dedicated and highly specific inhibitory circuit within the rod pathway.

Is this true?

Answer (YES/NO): YES